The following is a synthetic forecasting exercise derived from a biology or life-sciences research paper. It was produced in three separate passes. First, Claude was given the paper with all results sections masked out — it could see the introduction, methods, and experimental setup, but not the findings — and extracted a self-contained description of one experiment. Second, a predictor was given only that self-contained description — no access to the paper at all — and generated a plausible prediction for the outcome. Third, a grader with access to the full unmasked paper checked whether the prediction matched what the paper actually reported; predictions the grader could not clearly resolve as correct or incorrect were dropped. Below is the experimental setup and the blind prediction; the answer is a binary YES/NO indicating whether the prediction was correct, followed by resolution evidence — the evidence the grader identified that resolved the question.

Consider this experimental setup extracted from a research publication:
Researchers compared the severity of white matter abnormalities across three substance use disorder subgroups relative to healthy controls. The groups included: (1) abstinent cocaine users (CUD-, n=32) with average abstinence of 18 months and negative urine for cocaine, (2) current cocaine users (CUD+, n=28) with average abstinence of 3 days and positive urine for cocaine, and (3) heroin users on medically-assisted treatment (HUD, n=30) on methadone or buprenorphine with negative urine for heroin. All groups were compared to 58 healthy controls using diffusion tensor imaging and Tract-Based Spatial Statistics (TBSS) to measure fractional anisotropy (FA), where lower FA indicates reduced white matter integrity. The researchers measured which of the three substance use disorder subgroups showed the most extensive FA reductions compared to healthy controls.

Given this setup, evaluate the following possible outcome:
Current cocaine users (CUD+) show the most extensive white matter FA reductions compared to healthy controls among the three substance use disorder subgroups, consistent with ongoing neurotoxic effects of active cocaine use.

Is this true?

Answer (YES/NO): NO